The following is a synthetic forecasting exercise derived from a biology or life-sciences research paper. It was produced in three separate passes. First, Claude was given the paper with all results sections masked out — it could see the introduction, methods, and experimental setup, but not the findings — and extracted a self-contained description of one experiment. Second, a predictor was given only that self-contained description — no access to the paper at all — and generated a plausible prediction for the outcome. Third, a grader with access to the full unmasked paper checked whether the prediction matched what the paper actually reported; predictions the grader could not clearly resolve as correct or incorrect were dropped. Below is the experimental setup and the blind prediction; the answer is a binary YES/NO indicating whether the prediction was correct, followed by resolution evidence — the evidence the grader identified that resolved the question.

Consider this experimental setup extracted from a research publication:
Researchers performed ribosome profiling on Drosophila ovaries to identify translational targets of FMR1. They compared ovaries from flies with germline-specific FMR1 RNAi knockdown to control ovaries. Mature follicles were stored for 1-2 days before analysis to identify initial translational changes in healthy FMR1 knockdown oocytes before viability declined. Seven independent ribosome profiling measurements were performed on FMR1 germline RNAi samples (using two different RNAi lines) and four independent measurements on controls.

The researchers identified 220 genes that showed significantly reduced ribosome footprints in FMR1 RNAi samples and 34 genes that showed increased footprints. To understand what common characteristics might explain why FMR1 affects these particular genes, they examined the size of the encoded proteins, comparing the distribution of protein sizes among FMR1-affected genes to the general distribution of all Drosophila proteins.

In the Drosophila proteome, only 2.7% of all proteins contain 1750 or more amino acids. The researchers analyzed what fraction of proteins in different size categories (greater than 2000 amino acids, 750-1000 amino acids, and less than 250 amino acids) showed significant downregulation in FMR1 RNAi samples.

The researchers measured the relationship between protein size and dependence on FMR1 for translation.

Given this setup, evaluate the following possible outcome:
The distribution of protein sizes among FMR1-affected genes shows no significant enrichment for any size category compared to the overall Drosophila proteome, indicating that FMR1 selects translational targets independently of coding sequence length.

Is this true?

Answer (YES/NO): NO